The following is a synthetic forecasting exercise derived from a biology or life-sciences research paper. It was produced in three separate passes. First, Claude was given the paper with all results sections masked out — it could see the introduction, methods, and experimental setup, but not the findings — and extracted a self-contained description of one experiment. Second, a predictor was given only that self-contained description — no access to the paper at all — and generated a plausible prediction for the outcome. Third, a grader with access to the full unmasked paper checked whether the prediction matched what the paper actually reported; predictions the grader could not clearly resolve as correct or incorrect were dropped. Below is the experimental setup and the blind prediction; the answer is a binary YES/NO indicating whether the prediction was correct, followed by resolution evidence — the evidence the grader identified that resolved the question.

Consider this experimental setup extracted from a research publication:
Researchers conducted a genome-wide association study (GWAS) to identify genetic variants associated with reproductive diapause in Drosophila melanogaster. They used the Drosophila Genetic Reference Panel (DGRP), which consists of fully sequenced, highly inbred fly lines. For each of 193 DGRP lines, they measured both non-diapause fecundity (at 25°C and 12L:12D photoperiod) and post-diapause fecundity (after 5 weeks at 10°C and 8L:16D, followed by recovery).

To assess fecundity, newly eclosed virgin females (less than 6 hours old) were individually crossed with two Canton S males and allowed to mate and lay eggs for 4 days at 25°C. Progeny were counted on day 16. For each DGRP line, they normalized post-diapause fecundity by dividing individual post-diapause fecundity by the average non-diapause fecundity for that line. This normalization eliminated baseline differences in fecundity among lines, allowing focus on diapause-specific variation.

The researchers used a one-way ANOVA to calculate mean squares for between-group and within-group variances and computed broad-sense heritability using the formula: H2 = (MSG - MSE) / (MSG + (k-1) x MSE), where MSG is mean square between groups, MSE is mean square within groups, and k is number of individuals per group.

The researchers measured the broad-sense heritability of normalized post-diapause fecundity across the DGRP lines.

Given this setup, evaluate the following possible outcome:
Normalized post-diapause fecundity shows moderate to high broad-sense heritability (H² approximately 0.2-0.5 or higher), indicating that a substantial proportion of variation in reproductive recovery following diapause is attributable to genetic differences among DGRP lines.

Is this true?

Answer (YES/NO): YES